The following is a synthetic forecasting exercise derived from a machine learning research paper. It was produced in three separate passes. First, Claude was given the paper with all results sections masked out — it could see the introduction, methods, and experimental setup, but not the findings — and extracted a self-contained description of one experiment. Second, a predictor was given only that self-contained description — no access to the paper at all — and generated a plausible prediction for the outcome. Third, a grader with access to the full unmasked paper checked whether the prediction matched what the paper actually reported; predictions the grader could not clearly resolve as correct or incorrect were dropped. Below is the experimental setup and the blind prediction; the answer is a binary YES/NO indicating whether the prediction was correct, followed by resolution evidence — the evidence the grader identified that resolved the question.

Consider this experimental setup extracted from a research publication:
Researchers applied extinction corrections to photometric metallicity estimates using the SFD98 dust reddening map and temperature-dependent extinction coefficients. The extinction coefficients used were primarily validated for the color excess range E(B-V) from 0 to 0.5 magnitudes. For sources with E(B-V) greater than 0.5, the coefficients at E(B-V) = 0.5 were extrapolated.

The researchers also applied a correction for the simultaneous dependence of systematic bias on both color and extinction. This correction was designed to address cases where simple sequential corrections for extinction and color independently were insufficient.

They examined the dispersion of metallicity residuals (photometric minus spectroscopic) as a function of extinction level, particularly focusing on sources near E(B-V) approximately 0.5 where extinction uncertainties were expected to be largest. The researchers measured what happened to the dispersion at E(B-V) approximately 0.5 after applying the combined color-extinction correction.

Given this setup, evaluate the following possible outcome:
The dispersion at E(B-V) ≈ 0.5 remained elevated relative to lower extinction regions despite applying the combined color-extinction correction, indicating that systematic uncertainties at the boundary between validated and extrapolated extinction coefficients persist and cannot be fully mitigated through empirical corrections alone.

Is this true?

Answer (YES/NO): NO